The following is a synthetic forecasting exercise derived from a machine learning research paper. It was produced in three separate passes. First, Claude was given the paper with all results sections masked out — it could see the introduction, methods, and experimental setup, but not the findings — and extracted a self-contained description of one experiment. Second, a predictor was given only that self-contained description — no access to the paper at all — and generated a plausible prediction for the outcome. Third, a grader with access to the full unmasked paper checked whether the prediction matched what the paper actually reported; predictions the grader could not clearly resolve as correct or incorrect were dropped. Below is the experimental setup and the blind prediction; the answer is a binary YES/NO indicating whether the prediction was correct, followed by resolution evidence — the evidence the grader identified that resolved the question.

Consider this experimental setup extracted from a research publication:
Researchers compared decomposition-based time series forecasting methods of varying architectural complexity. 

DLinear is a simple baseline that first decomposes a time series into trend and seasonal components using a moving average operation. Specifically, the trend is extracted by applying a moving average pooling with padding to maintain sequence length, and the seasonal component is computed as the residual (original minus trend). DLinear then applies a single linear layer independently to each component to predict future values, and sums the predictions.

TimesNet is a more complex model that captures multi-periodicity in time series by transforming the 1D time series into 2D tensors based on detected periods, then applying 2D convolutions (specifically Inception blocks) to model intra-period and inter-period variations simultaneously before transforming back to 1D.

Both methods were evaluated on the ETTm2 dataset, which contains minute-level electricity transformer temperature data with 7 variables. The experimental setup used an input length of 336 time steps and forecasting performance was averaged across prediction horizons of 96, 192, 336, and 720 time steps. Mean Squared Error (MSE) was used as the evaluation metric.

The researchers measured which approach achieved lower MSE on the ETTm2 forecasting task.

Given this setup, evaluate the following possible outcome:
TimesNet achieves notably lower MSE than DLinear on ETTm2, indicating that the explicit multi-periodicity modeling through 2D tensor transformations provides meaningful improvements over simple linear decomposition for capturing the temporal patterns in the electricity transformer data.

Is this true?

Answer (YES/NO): NO